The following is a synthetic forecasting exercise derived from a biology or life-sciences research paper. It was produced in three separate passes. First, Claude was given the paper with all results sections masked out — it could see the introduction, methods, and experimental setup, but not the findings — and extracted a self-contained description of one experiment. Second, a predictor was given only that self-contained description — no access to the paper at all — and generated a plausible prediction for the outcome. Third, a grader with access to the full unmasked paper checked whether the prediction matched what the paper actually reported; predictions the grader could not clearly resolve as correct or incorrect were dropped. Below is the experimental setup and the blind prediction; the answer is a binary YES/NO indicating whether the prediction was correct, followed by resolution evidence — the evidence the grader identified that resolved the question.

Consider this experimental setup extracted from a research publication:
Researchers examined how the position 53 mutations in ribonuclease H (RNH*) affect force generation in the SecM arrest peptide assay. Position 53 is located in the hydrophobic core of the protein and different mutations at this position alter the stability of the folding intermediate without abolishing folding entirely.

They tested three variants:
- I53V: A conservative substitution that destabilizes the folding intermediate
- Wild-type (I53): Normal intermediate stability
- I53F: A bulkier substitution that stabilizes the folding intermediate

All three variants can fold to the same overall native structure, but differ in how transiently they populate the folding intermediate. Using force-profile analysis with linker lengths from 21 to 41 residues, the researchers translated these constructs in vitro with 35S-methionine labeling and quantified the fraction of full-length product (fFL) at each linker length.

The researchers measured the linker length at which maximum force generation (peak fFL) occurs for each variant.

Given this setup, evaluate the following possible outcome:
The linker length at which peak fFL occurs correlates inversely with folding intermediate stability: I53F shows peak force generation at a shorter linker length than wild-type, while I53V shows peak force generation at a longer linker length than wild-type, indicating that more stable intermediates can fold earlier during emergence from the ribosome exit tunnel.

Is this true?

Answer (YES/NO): NO